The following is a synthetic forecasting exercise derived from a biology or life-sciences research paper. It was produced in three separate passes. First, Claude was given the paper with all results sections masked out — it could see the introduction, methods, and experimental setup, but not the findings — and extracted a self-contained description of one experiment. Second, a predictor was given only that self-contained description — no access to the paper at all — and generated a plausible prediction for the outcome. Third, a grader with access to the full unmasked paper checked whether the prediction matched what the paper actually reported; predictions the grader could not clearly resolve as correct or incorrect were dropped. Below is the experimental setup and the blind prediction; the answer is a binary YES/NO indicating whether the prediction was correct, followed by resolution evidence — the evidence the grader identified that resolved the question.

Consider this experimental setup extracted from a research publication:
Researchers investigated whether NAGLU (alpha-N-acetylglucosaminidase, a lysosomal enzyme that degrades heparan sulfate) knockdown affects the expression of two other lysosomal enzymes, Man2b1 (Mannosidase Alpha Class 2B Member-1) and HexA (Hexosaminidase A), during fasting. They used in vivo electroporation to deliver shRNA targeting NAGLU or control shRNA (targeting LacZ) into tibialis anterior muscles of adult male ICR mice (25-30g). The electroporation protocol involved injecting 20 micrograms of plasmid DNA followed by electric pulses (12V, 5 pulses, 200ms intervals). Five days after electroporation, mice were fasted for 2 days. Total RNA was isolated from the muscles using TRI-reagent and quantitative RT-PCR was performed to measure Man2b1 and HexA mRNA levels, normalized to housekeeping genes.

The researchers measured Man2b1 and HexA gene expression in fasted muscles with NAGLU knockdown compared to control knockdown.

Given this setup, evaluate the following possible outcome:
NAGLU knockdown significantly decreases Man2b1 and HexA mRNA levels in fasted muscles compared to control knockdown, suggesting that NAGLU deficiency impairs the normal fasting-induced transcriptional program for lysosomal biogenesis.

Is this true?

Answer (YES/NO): YES